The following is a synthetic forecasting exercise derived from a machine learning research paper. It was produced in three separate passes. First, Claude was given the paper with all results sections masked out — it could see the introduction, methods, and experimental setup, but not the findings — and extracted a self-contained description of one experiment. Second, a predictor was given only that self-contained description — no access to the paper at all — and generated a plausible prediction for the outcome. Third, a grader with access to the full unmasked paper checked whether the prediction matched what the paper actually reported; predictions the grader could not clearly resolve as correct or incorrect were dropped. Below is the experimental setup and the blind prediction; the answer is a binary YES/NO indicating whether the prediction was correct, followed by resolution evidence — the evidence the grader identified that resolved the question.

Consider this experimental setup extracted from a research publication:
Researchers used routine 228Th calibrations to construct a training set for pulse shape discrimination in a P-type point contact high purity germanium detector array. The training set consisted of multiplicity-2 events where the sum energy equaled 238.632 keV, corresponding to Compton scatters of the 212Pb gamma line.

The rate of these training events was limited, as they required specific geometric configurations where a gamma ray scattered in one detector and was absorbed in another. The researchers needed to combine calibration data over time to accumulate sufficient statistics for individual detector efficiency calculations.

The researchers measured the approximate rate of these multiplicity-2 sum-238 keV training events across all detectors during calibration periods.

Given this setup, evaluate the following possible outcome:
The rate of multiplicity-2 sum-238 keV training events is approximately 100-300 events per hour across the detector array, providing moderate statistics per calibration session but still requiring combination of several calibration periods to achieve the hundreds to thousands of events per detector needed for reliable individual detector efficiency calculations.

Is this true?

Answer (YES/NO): NO